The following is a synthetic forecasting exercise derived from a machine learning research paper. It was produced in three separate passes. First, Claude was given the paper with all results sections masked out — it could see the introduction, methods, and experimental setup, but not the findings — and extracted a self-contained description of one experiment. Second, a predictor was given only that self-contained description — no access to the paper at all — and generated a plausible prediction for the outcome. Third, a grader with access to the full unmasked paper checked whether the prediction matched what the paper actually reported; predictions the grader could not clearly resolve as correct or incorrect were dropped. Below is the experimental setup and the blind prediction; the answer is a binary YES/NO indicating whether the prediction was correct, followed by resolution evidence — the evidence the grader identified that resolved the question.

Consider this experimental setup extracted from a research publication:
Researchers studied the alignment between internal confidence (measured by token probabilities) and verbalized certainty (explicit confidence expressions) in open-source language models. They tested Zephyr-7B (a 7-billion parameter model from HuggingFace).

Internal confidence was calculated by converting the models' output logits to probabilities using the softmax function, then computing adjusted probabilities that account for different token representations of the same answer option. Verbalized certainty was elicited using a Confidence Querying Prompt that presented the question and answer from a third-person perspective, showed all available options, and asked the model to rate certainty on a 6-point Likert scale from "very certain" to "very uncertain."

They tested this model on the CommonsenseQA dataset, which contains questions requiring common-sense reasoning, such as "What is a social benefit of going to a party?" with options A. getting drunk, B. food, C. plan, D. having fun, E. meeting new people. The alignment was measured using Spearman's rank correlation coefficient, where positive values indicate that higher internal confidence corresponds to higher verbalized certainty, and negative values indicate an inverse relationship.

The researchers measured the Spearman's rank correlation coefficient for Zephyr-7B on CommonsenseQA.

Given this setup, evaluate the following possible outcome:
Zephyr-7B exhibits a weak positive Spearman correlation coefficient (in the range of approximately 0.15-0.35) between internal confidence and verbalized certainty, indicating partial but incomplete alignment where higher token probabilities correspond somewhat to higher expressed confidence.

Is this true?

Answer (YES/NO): NO